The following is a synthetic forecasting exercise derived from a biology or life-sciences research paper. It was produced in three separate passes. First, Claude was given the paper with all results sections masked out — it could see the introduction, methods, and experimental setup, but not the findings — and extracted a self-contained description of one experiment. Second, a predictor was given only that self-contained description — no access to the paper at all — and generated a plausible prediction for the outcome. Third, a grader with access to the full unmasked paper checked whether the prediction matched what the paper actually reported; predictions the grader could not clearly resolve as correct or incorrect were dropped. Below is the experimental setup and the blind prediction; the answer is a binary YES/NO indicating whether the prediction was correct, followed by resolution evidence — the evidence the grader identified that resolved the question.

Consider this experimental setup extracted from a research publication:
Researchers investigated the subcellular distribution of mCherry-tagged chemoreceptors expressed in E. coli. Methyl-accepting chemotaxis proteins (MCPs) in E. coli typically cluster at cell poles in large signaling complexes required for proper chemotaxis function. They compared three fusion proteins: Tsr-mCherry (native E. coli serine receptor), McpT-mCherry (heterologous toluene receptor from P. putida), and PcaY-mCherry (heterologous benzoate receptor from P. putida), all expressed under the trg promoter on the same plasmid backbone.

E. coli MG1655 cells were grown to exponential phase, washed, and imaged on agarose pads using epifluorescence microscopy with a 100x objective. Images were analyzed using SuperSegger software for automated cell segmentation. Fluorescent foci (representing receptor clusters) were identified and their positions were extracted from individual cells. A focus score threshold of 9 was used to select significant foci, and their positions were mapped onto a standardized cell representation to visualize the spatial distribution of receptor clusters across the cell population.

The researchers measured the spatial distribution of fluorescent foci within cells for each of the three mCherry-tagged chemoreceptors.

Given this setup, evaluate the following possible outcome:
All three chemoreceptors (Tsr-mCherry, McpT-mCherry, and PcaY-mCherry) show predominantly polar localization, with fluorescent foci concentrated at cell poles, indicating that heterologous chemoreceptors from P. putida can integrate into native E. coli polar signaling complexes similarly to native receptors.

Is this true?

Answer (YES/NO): NO